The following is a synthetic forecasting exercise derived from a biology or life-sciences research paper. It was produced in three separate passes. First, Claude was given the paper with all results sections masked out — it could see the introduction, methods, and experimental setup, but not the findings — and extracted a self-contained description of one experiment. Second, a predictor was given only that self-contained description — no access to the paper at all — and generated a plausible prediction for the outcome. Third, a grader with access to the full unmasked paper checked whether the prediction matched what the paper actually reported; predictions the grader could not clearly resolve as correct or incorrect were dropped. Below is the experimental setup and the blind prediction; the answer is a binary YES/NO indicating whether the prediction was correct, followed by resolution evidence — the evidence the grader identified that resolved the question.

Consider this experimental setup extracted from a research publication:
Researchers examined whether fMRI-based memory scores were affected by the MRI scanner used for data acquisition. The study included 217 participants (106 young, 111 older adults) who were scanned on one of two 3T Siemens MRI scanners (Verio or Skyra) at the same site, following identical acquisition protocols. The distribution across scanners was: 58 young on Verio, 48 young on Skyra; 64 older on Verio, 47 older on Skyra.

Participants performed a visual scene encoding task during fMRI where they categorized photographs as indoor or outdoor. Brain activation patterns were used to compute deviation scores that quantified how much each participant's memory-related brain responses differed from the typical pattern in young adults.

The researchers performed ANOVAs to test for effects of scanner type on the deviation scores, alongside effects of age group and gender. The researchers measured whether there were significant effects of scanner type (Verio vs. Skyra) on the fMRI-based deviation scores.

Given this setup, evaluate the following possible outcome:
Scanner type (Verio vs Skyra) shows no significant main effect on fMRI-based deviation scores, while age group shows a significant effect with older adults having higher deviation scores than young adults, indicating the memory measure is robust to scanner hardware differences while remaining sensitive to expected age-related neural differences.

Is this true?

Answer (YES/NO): NO